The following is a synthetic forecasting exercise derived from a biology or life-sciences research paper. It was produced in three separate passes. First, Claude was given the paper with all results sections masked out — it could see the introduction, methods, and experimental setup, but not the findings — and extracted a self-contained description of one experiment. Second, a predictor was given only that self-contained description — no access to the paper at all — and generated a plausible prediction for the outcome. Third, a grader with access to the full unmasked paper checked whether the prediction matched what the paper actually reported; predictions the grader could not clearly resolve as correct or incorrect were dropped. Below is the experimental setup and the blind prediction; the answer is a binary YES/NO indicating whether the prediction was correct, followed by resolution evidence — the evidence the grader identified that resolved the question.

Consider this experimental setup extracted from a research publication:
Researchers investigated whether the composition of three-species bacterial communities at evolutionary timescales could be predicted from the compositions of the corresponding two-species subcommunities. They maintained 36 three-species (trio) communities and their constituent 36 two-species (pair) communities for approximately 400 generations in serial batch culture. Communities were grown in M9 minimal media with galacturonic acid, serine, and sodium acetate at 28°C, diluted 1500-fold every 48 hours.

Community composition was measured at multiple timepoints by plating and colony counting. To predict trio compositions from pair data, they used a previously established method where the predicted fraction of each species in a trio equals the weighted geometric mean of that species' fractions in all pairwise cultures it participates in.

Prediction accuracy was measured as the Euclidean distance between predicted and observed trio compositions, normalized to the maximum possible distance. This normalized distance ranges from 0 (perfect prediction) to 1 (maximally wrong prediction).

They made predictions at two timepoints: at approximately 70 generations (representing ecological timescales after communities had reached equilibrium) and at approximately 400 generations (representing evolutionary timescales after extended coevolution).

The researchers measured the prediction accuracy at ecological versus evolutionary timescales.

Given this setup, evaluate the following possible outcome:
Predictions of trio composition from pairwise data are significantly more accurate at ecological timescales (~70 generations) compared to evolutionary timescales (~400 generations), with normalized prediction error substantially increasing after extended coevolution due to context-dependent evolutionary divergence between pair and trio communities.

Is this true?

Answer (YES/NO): NO